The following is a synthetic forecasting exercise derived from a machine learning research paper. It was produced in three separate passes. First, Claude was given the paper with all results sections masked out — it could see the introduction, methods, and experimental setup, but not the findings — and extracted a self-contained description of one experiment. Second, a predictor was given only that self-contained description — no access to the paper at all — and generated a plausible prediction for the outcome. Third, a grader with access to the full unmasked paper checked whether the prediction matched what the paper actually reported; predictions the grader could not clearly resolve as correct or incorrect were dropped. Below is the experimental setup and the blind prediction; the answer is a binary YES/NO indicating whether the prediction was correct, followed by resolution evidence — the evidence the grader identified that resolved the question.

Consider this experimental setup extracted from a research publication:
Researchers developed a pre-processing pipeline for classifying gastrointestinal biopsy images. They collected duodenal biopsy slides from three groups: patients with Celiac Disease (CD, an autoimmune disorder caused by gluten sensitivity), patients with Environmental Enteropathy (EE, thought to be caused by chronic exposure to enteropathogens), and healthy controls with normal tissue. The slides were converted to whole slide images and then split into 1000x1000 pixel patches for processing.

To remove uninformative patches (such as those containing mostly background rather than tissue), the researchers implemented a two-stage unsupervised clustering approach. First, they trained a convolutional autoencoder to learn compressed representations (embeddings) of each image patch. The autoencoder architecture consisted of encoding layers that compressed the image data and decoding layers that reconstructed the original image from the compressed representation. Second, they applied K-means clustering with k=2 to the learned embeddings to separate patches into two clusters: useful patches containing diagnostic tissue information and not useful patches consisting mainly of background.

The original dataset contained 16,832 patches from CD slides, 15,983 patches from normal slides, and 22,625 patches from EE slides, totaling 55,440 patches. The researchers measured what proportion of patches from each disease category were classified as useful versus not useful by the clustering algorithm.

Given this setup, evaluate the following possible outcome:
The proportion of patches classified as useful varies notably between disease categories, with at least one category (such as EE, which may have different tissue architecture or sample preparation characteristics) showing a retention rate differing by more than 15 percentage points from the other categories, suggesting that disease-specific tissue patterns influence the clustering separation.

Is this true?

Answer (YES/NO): YES